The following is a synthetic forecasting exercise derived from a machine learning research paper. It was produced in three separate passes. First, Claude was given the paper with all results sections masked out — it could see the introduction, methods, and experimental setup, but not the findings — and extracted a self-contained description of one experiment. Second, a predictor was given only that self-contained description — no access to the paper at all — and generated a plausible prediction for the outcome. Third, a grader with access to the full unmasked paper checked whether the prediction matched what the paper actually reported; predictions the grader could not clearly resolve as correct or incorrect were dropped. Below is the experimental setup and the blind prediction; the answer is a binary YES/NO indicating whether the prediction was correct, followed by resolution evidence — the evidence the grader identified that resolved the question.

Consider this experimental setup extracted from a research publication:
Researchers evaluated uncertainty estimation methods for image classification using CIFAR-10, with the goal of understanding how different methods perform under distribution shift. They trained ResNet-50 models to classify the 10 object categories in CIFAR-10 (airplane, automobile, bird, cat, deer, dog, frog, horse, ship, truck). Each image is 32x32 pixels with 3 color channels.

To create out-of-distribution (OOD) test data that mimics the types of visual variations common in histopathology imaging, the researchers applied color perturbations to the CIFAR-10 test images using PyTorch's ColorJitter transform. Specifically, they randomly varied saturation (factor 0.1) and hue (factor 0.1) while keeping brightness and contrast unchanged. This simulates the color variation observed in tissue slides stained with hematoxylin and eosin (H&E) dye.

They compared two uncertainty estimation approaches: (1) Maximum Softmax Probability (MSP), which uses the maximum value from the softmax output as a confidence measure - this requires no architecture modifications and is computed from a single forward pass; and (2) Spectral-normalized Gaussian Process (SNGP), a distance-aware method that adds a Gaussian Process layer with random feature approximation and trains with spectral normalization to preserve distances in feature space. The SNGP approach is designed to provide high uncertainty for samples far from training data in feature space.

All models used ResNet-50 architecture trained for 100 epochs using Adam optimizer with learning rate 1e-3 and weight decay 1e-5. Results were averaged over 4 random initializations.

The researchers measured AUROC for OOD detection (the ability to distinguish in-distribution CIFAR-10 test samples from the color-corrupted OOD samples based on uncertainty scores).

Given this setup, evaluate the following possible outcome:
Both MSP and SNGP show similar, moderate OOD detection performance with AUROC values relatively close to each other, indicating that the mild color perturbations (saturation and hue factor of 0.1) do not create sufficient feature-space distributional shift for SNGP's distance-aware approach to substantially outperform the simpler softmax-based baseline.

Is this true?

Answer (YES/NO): YES